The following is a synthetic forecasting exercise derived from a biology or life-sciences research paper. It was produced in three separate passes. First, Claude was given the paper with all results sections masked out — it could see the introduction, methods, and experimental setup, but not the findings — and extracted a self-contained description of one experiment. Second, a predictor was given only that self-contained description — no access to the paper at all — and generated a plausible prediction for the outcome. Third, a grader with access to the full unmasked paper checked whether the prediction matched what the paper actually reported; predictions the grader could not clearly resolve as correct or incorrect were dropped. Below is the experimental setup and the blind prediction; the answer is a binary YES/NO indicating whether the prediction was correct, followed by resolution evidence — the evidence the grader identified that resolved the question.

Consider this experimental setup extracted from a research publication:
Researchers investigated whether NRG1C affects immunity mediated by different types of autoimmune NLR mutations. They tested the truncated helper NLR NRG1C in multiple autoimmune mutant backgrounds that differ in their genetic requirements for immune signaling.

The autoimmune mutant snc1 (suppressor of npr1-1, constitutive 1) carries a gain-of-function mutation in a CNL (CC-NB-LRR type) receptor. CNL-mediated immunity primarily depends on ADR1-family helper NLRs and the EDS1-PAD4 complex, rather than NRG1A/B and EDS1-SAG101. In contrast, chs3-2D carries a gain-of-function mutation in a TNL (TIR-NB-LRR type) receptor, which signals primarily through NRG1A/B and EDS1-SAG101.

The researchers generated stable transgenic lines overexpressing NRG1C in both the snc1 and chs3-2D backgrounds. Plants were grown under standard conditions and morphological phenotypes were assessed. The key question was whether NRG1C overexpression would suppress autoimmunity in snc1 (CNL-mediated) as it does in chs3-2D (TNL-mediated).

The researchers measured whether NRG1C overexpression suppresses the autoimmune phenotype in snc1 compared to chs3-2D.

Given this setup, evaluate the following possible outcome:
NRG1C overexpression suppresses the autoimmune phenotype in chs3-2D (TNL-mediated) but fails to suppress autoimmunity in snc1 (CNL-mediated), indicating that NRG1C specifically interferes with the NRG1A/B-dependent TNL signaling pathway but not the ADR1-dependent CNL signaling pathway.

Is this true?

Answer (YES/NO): NO